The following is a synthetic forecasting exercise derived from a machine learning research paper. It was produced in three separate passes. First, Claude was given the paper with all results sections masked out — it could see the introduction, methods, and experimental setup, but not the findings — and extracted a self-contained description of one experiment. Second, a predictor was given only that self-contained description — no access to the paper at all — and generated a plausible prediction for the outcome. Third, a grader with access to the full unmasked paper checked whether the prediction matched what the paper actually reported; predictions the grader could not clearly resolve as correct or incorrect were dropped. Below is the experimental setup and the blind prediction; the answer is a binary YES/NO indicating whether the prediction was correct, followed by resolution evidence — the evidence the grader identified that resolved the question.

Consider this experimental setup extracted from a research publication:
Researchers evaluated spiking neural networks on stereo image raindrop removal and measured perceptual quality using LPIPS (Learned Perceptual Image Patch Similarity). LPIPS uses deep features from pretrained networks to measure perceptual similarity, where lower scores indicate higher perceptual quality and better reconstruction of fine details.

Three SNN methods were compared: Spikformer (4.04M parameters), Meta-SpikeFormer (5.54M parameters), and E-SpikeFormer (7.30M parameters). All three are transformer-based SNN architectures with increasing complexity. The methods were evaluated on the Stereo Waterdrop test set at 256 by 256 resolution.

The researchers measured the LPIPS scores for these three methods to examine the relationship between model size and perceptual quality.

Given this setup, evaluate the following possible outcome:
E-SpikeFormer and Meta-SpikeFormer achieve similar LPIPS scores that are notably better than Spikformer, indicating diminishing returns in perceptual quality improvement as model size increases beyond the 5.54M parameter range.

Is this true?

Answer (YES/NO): NO